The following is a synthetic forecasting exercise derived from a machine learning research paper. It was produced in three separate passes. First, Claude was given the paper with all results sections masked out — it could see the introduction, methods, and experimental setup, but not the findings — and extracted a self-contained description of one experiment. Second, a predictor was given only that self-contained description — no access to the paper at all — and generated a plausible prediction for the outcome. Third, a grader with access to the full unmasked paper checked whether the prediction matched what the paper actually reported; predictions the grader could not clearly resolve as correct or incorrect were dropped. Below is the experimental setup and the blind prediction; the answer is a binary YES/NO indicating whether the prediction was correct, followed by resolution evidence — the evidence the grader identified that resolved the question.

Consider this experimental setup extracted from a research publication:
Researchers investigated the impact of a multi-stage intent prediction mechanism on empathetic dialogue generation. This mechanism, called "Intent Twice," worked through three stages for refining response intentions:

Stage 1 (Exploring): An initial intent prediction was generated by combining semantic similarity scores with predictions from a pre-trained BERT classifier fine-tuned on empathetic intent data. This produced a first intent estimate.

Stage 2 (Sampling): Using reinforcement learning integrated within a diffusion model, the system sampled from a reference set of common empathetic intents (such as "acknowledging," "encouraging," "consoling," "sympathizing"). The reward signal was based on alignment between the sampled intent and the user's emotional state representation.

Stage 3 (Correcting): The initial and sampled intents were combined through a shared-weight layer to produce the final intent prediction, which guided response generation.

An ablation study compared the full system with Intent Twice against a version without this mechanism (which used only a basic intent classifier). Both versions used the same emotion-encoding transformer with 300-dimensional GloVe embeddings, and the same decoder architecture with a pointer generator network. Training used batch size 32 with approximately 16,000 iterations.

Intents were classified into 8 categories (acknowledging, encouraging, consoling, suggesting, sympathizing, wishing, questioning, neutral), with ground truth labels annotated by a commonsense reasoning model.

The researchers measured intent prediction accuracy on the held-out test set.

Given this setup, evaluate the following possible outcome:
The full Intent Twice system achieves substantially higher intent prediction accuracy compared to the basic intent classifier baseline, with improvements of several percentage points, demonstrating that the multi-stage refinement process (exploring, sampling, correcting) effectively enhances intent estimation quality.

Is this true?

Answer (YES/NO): YES